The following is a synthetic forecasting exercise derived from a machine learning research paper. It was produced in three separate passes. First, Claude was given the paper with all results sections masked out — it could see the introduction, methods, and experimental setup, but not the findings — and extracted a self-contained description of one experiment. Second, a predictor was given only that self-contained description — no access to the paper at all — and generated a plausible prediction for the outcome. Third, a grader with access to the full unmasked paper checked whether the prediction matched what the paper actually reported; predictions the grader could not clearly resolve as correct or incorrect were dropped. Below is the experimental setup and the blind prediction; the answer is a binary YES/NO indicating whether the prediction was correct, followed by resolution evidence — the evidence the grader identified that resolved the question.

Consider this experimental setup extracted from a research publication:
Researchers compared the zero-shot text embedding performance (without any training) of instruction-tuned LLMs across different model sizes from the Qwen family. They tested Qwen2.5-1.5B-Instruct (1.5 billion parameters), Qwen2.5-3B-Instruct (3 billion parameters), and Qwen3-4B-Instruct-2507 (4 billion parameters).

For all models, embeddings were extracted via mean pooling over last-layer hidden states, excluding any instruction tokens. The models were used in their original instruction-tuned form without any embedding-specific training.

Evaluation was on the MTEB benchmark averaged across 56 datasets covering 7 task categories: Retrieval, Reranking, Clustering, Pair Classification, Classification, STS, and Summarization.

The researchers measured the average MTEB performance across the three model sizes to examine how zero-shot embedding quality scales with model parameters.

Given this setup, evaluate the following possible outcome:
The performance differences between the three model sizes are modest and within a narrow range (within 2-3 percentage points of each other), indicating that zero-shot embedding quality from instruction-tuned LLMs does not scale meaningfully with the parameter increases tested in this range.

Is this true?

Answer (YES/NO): NO